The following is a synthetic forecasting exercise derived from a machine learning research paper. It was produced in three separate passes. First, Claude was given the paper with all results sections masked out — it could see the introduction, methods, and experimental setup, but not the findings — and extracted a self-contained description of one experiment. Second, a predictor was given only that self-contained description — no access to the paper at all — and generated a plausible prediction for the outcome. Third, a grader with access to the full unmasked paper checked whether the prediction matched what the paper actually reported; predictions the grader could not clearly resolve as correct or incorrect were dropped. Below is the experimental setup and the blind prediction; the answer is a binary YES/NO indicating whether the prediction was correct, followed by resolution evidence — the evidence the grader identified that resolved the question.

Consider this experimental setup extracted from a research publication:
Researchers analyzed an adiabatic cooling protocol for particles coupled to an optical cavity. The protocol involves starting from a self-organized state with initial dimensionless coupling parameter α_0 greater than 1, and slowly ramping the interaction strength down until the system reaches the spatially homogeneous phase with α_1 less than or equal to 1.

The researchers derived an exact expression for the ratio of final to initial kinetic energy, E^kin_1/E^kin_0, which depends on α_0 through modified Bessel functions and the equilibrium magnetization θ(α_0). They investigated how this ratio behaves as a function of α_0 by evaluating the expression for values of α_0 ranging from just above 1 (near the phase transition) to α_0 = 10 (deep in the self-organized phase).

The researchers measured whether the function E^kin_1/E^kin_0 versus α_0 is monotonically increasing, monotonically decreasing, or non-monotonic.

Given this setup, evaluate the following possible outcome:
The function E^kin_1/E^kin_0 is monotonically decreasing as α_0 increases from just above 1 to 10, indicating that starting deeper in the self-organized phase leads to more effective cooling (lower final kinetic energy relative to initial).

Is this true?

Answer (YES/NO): YES